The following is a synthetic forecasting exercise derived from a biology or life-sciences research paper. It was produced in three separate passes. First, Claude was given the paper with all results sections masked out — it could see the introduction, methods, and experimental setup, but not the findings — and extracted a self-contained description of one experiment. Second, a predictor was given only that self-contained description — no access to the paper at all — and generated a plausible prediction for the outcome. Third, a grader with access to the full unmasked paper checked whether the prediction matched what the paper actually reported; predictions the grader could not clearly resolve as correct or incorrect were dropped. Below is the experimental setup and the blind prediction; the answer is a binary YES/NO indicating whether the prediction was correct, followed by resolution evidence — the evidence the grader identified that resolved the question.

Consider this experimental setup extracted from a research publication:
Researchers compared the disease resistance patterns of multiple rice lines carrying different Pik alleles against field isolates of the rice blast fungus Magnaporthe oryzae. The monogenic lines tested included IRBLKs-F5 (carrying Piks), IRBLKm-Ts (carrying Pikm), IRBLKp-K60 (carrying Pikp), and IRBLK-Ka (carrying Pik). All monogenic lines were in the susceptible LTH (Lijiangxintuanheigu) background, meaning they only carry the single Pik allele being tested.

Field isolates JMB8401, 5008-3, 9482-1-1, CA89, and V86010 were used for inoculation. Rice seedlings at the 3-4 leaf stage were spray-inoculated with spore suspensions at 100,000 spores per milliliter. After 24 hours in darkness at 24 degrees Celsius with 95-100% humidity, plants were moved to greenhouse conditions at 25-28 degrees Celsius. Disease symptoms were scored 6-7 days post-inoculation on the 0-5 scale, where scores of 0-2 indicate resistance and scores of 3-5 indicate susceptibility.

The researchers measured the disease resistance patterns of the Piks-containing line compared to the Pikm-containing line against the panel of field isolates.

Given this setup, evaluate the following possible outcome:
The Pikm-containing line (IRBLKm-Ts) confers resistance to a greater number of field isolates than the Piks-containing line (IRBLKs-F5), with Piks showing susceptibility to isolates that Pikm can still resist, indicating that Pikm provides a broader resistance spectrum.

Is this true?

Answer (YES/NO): YES